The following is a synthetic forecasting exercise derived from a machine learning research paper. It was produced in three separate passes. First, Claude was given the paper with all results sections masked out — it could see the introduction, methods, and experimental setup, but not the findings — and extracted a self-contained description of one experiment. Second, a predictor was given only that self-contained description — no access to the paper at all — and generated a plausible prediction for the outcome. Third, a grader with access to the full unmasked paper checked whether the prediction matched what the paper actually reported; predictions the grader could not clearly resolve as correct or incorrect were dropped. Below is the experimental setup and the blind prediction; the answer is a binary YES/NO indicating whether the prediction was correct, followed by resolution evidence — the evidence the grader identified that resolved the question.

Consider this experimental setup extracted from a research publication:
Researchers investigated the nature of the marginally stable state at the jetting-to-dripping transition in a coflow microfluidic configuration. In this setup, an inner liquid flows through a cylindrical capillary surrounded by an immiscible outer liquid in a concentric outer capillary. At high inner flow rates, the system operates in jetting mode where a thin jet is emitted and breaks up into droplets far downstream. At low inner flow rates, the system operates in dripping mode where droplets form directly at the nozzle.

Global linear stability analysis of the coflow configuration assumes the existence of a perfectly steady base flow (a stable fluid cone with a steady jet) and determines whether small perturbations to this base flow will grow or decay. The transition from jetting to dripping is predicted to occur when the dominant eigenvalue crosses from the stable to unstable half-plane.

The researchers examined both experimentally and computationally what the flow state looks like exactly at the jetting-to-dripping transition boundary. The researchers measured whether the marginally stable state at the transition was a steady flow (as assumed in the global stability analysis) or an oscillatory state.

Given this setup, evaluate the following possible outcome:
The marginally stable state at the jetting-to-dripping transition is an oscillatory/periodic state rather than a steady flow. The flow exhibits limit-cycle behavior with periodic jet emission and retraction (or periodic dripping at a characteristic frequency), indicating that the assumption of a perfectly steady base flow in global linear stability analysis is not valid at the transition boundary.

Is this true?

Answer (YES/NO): YES